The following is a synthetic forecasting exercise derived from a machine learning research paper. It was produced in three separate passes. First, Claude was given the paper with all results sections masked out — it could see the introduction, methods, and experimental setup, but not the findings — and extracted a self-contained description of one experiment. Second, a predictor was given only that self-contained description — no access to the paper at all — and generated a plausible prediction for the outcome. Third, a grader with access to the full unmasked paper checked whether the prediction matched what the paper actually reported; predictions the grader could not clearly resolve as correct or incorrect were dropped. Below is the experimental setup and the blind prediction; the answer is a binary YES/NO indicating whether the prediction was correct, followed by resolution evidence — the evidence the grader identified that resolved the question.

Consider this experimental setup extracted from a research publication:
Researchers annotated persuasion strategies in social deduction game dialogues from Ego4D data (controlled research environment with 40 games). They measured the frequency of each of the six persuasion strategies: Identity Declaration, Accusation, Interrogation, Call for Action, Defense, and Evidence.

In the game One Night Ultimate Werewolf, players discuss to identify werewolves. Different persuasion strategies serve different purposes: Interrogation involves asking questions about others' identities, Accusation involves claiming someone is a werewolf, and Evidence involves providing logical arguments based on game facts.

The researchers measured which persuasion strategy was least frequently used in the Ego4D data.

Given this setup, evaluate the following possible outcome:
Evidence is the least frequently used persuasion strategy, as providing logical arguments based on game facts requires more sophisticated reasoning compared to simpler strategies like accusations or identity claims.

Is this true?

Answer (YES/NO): NO